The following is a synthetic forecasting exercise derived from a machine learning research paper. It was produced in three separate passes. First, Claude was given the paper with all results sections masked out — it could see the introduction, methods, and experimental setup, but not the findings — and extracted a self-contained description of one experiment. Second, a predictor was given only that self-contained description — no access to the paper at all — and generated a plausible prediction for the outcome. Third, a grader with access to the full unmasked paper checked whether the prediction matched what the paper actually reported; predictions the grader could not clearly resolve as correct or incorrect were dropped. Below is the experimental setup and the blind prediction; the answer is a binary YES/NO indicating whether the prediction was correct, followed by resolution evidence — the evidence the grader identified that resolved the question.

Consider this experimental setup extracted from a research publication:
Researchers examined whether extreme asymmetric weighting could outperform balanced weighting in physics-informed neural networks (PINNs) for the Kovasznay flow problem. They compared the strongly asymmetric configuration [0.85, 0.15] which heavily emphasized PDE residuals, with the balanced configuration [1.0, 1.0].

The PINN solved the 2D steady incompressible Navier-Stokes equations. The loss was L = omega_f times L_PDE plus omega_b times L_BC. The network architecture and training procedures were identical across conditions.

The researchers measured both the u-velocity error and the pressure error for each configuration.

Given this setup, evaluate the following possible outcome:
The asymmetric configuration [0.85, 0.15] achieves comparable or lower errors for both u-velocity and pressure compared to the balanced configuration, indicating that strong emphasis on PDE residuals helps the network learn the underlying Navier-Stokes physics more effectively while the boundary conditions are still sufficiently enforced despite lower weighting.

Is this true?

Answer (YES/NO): NO